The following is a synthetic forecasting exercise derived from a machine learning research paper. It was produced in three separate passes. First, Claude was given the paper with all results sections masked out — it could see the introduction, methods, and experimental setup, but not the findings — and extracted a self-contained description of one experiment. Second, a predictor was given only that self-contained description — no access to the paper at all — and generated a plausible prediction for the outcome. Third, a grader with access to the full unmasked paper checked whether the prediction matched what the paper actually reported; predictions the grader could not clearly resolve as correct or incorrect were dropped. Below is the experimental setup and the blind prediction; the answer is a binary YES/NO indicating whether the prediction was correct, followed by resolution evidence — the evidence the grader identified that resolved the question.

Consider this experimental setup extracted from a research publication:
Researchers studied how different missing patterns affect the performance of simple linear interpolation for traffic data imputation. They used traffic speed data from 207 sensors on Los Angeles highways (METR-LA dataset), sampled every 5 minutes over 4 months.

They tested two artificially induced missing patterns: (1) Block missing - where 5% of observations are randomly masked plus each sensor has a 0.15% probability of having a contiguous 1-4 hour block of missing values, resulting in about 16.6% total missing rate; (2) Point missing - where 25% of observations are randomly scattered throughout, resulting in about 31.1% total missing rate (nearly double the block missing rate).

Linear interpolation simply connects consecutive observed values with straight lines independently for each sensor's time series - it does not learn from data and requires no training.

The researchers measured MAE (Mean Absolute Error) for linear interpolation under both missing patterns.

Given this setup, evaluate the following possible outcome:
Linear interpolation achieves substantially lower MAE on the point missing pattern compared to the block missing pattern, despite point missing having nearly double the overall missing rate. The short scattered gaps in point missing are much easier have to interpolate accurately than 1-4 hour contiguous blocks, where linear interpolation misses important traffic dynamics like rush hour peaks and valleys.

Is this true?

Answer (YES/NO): YES